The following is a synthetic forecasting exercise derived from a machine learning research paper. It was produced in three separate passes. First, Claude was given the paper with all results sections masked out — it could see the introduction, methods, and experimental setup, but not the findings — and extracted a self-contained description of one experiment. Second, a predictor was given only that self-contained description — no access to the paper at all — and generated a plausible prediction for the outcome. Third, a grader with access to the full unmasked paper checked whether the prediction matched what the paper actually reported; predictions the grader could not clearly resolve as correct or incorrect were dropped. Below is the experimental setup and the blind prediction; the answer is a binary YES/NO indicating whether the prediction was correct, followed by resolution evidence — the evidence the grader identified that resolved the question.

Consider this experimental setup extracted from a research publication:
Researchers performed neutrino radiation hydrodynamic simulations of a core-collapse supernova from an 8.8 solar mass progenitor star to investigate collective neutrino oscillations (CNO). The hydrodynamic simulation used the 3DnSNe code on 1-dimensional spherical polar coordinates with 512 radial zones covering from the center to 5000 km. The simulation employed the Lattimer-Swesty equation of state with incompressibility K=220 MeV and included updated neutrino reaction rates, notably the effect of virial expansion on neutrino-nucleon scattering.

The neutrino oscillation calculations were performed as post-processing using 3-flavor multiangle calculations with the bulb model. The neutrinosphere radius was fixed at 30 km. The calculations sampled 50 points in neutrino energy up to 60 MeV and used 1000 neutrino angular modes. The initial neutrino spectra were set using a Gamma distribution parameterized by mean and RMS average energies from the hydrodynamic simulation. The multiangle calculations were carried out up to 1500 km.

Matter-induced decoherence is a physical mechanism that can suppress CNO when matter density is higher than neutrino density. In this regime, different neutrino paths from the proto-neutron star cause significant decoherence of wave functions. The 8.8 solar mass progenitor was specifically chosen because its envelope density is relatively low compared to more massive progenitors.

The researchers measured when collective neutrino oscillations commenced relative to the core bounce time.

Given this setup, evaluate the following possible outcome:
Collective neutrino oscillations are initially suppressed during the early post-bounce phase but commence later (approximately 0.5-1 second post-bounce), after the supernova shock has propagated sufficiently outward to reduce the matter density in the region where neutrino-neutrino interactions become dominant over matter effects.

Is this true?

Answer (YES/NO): NO